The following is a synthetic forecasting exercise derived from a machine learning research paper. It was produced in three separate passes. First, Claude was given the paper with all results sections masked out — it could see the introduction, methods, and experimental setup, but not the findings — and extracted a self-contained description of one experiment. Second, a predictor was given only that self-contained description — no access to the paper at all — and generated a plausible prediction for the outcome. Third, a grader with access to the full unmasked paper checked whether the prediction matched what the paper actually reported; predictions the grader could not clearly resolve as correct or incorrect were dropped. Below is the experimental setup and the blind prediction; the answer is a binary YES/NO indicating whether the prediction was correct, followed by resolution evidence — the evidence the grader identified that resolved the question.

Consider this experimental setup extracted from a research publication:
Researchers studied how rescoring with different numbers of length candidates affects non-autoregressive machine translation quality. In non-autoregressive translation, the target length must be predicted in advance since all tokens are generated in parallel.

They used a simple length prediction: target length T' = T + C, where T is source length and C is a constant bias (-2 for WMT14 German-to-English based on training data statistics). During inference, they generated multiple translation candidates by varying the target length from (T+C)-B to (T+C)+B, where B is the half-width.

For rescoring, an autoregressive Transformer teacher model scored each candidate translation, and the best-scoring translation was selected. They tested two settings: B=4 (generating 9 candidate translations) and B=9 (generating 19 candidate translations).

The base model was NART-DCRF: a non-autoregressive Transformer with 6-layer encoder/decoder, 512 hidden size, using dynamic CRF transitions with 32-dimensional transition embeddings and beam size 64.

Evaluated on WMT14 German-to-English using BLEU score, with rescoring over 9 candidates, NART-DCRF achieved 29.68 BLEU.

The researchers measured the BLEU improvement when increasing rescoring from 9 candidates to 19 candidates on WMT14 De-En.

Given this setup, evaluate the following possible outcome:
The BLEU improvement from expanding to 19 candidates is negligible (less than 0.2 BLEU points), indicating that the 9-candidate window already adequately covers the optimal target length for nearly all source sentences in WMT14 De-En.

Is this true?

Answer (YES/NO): NO